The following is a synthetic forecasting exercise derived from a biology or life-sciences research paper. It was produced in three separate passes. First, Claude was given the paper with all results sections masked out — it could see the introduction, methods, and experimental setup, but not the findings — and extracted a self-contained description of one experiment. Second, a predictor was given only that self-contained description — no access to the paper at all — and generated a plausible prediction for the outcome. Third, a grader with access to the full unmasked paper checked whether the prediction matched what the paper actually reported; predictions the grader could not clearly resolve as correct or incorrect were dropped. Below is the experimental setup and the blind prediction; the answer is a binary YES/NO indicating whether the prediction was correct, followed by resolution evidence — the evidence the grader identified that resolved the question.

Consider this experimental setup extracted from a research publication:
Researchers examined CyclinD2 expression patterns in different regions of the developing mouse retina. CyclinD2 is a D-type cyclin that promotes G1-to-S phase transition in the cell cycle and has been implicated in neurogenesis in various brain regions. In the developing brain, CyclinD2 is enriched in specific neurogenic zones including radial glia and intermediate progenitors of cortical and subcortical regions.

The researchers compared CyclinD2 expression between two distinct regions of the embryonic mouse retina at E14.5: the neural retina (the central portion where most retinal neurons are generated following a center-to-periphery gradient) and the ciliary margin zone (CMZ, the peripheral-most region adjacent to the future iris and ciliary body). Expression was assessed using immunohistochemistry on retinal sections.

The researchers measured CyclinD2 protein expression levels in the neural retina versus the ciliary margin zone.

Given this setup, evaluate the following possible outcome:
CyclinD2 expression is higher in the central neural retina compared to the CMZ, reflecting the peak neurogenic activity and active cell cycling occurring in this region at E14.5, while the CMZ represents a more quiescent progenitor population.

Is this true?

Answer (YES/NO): NO